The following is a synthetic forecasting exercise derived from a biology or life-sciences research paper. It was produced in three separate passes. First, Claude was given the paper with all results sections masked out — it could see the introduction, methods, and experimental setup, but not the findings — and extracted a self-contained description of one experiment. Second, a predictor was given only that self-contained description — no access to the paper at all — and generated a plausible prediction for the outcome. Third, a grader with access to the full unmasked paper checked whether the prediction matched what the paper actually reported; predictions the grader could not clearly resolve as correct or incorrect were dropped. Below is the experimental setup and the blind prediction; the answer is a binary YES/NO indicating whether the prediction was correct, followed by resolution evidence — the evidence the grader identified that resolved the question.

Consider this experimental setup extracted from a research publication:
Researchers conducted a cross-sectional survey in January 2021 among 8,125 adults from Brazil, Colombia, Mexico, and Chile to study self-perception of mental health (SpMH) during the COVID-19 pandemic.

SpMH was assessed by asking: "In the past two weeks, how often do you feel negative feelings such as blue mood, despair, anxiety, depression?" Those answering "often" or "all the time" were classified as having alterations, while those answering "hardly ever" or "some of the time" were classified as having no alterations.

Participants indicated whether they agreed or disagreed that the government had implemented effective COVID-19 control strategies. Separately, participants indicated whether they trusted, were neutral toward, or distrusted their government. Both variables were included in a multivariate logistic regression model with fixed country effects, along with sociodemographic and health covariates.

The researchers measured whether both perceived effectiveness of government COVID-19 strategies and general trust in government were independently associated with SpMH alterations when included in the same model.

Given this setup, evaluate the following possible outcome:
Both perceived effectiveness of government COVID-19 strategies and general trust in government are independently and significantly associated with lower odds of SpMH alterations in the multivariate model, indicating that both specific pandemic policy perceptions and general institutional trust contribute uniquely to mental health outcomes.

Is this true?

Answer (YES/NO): NO